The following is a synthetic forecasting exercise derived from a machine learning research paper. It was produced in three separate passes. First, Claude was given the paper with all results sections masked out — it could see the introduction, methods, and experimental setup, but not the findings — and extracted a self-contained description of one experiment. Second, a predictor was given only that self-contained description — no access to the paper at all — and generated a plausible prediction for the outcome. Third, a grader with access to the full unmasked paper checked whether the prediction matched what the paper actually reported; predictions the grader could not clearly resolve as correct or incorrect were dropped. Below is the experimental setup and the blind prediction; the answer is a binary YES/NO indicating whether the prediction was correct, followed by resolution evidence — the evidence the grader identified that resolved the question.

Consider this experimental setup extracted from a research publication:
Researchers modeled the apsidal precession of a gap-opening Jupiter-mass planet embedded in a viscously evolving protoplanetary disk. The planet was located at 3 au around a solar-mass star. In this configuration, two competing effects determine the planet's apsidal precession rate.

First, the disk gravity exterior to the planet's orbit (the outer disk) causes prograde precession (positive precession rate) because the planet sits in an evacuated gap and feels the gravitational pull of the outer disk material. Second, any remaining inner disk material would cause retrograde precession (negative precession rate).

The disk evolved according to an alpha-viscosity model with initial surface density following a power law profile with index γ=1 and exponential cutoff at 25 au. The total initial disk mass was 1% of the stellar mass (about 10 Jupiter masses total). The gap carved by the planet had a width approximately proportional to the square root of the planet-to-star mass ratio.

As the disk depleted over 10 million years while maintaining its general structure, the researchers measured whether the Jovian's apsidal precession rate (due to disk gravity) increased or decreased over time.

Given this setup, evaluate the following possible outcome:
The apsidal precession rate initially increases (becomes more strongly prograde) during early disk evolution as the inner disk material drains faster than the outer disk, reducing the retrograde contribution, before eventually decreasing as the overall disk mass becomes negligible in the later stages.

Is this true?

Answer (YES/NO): NO